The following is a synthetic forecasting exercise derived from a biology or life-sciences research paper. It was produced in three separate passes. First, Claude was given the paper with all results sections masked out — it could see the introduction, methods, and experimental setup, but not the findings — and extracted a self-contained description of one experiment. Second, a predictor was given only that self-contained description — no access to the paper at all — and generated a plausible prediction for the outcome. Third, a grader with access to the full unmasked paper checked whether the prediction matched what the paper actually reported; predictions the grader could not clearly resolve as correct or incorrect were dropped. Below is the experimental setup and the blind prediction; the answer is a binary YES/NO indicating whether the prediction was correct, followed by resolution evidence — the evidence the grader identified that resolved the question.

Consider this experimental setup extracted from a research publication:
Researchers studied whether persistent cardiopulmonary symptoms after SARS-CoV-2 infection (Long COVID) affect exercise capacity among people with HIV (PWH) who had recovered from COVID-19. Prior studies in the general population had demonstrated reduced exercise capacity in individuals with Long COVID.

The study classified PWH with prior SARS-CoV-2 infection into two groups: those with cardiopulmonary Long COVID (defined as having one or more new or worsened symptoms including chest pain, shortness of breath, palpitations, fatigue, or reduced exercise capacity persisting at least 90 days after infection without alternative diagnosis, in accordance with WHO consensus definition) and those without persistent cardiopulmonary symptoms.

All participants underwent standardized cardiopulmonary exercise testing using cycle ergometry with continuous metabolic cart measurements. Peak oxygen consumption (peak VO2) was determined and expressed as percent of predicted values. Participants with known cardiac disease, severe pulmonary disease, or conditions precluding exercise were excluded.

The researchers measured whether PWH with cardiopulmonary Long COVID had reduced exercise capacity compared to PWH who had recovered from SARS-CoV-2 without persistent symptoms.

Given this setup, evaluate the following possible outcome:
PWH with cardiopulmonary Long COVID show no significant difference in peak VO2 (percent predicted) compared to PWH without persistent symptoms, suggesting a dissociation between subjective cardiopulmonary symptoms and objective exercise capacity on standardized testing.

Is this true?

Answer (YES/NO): YES